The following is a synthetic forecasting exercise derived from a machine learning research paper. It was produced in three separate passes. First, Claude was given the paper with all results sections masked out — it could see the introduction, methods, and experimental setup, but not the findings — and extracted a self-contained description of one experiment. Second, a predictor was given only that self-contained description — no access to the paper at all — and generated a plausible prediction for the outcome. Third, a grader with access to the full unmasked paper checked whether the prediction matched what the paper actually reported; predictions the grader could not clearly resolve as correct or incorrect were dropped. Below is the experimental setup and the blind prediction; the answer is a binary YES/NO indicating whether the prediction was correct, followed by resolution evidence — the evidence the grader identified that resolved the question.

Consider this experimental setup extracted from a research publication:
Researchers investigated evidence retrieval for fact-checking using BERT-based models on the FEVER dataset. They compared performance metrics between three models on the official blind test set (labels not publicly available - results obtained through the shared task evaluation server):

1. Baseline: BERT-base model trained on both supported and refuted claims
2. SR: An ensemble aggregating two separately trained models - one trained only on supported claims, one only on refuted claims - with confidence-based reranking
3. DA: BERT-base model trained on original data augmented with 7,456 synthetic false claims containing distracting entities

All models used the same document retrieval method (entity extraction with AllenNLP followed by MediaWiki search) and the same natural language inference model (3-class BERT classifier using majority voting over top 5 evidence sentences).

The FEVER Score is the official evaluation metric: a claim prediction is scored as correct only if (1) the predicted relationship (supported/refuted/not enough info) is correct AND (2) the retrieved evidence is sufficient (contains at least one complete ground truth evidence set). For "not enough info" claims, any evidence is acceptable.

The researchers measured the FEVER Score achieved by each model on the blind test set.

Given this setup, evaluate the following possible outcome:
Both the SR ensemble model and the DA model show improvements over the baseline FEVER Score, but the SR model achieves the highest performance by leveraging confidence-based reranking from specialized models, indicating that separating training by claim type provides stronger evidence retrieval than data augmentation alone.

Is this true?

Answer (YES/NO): YES